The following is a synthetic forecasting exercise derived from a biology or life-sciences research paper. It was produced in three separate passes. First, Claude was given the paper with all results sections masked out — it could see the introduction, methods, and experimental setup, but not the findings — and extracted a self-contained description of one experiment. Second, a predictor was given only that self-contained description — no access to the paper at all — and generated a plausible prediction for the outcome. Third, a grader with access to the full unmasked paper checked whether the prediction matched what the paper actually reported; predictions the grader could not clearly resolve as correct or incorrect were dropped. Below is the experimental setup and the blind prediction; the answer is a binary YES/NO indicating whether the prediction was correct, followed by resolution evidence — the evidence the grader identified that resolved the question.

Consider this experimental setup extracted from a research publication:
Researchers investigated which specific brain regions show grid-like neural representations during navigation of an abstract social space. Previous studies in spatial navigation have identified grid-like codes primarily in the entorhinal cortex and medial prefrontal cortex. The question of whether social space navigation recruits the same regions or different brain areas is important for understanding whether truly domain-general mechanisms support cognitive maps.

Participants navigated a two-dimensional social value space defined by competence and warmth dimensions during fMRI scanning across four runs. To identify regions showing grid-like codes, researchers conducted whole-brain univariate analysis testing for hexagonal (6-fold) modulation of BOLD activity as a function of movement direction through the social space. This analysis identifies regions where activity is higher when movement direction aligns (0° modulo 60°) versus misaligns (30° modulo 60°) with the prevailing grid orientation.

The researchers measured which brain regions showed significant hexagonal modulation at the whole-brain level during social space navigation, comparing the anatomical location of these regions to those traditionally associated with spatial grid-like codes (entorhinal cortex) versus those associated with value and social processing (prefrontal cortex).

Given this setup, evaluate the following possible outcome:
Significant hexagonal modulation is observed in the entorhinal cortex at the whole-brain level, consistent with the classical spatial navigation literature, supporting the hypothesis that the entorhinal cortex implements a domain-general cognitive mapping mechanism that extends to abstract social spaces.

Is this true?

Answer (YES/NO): NO